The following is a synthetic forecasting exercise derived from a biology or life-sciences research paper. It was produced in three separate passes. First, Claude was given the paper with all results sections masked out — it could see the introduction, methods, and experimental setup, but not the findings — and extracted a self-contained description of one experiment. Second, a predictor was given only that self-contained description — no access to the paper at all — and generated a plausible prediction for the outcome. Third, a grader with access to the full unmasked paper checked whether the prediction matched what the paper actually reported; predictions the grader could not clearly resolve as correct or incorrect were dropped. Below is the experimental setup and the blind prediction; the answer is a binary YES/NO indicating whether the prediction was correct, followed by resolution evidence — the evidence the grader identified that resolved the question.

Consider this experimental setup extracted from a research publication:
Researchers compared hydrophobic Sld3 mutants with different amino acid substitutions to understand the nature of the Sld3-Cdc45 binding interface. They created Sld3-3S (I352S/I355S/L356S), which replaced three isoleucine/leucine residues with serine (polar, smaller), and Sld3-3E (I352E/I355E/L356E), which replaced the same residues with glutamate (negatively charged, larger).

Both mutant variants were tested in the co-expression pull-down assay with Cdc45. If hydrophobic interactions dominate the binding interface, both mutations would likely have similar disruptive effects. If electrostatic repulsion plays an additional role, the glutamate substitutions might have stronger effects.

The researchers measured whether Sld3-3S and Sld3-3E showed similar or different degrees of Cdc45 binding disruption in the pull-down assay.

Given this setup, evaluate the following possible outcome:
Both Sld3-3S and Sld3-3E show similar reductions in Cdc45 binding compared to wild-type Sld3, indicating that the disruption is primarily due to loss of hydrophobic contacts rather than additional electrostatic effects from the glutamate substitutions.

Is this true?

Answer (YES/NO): YES